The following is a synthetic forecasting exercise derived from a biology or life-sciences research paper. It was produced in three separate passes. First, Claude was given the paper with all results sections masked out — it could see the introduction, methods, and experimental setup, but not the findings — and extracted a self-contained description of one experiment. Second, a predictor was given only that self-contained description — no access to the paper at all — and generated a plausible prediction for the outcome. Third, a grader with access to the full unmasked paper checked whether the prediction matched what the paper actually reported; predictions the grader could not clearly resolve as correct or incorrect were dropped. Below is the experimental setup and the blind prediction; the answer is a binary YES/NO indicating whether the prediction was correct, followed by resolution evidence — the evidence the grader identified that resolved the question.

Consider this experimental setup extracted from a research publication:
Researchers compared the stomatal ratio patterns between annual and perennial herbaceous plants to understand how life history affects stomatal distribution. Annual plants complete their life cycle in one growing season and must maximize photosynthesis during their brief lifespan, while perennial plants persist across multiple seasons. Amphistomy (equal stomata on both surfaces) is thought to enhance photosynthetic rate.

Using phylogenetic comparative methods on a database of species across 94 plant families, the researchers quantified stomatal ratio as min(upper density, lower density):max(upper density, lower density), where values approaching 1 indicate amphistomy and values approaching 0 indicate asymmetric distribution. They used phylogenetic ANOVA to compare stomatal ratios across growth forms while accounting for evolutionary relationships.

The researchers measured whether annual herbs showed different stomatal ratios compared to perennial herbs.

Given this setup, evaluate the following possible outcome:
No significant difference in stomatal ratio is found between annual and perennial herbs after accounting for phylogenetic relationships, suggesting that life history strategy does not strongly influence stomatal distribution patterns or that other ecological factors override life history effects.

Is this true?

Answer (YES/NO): NO